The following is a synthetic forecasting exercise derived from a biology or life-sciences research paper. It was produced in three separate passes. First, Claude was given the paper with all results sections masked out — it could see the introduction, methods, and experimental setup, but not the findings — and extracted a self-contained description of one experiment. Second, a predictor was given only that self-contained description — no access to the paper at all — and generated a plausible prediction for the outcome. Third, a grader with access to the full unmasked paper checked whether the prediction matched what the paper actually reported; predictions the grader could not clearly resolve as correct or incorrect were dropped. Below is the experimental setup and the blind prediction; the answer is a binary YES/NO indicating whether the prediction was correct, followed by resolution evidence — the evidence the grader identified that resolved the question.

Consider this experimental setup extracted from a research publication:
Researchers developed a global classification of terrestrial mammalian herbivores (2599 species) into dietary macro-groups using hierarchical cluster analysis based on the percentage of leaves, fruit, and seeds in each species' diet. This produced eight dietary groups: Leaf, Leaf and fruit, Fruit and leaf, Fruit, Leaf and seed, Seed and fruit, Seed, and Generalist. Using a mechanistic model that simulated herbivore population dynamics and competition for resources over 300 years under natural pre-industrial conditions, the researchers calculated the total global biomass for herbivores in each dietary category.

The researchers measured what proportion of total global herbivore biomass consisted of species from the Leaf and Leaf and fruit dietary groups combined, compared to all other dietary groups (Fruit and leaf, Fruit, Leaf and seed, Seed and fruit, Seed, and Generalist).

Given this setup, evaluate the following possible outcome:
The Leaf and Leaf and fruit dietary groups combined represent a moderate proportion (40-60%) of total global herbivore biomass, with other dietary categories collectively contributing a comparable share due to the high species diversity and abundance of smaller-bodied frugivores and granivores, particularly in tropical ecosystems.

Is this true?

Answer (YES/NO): NO